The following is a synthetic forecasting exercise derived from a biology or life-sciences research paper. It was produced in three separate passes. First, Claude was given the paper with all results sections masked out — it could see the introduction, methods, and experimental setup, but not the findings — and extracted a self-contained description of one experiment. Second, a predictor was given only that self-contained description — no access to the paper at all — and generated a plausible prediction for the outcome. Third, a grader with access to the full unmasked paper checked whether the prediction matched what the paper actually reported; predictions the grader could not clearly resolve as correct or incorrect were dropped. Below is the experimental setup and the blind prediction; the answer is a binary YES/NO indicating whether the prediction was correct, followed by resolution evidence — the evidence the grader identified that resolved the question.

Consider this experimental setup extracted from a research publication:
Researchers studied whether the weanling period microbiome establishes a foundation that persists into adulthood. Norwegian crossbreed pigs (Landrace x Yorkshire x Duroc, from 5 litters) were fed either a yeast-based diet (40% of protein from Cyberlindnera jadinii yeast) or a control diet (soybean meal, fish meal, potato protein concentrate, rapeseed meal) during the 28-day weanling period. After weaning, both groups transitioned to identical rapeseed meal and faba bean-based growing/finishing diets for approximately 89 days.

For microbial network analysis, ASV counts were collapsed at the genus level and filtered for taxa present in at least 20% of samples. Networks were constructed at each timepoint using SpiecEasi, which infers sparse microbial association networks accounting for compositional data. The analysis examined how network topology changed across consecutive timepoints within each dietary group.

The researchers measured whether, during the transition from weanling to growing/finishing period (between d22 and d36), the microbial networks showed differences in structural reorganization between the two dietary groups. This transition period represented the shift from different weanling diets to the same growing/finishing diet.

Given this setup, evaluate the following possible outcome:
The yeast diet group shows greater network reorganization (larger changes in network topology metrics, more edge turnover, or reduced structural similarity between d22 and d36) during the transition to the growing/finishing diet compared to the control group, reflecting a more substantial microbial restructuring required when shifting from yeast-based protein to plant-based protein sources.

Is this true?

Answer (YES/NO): NO